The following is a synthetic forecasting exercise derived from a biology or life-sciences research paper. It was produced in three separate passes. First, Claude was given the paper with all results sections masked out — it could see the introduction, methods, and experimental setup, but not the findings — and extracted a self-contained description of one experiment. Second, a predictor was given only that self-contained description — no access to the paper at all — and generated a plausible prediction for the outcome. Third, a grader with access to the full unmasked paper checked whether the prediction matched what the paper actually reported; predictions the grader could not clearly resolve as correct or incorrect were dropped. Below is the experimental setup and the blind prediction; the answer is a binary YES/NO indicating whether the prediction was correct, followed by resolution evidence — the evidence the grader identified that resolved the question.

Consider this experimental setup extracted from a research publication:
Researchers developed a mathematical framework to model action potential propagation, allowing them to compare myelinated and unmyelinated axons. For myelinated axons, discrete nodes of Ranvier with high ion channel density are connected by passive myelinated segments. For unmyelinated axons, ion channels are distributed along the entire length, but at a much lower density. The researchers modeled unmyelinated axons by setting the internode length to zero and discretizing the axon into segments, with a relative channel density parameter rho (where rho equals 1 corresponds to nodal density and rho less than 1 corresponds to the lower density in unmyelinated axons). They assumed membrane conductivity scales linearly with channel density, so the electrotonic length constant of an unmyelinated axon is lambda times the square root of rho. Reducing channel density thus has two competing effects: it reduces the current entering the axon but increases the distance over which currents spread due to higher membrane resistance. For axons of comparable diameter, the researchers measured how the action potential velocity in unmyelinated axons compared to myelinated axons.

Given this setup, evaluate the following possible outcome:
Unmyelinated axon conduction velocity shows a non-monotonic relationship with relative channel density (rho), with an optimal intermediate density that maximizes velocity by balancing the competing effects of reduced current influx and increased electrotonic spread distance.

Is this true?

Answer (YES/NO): NO